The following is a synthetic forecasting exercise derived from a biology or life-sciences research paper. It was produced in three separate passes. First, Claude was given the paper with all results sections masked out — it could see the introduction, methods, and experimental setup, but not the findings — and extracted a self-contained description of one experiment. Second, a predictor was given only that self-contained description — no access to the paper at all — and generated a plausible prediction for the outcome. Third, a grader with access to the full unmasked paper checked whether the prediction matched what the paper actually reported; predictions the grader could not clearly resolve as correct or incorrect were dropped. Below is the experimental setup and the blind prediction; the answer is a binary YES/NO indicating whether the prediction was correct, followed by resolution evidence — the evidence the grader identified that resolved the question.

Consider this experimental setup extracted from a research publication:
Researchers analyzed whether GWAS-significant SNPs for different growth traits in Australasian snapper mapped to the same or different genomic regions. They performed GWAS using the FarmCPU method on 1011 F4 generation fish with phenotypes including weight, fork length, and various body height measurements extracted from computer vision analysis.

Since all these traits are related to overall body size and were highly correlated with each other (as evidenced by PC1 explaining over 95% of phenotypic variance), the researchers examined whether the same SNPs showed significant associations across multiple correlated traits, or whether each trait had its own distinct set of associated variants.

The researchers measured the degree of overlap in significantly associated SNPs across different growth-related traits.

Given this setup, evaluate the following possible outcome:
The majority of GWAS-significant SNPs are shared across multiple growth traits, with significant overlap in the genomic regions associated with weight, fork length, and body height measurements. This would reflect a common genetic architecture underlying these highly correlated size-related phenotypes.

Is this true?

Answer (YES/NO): NO